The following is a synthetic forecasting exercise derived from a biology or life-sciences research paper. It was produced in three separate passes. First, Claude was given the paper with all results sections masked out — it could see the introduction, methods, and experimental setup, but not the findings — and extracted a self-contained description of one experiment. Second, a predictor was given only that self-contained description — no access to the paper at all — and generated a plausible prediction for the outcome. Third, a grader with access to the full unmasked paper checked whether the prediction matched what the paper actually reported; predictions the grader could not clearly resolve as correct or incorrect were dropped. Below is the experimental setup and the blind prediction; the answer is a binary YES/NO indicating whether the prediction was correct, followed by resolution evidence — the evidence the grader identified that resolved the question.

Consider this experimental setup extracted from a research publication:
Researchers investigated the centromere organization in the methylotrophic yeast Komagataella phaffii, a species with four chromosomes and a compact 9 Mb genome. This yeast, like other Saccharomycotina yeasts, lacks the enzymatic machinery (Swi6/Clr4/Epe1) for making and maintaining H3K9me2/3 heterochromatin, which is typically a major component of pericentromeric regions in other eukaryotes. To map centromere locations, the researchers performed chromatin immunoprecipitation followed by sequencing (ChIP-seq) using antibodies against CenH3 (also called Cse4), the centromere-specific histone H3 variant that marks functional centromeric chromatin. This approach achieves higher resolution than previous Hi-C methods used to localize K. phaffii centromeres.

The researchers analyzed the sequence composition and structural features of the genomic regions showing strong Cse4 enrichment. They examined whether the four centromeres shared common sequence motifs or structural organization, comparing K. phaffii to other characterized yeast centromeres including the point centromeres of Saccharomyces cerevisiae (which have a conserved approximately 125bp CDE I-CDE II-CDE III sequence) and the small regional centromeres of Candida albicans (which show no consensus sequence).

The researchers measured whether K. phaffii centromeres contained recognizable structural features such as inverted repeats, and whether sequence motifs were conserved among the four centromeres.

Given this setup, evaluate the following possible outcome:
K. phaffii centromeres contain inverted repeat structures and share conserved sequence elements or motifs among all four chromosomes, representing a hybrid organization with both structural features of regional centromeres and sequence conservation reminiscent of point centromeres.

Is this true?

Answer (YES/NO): NO